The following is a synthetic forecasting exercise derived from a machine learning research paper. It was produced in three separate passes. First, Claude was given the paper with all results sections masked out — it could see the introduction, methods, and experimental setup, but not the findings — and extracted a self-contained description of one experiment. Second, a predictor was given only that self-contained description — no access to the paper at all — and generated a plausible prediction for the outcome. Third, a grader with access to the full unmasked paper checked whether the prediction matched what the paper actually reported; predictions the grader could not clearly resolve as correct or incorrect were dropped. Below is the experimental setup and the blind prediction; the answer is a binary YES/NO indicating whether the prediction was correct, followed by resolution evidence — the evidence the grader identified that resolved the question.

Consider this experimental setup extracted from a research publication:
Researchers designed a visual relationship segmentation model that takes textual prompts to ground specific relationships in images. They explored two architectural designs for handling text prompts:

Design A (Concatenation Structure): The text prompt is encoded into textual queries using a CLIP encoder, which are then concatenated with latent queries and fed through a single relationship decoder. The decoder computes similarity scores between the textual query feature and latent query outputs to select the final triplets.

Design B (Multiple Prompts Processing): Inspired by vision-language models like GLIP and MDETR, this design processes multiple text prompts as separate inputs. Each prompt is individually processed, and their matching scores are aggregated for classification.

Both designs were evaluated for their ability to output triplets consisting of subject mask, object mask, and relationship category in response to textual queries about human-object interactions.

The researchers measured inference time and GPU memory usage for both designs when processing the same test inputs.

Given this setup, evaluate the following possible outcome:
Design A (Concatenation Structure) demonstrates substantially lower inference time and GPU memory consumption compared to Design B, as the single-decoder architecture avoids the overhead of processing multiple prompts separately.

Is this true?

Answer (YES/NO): YES